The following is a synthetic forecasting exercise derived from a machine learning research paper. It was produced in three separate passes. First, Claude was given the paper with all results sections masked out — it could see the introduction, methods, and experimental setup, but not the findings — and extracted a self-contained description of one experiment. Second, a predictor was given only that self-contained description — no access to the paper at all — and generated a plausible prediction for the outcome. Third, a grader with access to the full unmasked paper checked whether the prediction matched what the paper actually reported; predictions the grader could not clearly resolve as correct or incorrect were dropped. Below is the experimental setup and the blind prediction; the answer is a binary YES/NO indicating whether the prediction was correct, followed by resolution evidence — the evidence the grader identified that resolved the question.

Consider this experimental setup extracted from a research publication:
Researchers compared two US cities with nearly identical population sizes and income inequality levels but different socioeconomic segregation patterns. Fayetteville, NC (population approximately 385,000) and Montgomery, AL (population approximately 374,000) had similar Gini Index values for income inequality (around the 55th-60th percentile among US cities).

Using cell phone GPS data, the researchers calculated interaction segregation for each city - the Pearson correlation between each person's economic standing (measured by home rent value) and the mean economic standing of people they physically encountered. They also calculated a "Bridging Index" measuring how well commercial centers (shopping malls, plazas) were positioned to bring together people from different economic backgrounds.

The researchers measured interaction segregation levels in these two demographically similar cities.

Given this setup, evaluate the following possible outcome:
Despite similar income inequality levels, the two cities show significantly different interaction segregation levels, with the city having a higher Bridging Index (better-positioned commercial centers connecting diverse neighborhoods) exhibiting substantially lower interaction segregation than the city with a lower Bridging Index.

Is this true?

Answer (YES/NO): YES